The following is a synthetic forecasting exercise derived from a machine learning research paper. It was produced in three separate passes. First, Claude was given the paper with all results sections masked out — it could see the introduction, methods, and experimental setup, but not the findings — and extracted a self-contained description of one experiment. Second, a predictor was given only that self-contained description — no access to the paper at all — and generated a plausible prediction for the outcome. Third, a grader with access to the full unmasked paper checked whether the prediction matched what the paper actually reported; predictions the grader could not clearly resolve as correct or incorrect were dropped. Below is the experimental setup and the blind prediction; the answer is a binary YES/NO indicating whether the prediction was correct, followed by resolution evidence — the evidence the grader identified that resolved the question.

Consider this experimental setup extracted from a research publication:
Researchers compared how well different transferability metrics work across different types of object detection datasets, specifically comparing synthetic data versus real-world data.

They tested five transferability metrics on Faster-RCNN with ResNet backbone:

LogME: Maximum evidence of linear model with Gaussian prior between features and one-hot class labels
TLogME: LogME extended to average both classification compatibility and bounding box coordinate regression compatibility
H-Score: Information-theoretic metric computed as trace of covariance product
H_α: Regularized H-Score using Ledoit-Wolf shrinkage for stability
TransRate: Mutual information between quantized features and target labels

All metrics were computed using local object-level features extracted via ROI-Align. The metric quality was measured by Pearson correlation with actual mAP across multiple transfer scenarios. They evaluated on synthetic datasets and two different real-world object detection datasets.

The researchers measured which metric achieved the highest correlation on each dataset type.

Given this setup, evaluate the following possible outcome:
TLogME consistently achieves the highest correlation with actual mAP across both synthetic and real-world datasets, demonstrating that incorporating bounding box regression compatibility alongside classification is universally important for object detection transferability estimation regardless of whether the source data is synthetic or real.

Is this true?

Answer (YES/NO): NO